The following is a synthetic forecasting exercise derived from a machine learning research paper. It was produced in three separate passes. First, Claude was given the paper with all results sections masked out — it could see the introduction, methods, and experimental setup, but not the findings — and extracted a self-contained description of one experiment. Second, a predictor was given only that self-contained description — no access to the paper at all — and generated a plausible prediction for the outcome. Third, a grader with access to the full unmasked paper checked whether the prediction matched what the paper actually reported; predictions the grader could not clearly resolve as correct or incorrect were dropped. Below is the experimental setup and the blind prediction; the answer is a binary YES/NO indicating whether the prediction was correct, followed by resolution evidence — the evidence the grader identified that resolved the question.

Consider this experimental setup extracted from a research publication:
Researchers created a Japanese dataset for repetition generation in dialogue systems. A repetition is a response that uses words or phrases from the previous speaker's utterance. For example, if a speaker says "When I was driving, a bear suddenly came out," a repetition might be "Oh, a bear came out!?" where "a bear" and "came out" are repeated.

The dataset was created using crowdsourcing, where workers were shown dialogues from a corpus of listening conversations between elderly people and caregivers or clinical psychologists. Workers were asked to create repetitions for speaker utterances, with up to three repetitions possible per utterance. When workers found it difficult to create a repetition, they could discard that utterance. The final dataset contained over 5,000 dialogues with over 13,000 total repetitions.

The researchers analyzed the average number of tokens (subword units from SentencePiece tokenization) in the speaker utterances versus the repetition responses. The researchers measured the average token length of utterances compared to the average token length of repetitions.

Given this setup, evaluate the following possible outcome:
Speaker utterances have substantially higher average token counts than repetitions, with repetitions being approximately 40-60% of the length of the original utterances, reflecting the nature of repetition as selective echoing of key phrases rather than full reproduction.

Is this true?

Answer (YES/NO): YES